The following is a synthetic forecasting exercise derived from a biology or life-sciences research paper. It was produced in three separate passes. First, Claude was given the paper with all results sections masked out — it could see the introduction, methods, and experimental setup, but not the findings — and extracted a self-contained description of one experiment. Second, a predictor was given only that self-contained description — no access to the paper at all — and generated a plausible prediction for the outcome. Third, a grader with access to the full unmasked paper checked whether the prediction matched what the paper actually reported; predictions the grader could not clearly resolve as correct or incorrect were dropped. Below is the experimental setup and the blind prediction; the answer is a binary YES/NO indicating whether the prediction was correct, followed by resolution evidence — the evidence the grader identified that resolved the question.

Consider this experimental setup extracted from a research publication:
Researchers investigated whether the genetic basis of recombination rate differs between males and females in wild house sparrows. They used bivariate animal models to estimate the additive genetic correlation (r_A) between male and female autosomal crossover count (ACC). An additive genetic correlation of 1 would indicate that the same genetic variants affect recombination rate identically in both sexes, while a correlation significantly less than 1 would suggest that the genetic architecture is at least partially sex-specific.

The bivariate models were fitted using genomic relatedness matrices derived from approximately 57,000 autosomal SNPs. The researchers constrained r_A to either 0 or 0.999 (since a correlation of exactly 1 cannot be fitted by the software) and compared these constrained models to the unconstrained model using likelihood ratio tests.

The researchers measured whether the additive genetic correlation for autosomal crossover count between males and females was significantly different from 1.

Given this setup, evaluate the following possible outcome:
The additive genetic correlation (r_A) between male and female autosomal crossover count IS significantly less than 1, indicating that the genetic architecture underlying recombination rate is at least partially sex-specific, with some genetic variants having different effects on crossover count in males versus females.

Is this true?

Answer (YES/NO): YES